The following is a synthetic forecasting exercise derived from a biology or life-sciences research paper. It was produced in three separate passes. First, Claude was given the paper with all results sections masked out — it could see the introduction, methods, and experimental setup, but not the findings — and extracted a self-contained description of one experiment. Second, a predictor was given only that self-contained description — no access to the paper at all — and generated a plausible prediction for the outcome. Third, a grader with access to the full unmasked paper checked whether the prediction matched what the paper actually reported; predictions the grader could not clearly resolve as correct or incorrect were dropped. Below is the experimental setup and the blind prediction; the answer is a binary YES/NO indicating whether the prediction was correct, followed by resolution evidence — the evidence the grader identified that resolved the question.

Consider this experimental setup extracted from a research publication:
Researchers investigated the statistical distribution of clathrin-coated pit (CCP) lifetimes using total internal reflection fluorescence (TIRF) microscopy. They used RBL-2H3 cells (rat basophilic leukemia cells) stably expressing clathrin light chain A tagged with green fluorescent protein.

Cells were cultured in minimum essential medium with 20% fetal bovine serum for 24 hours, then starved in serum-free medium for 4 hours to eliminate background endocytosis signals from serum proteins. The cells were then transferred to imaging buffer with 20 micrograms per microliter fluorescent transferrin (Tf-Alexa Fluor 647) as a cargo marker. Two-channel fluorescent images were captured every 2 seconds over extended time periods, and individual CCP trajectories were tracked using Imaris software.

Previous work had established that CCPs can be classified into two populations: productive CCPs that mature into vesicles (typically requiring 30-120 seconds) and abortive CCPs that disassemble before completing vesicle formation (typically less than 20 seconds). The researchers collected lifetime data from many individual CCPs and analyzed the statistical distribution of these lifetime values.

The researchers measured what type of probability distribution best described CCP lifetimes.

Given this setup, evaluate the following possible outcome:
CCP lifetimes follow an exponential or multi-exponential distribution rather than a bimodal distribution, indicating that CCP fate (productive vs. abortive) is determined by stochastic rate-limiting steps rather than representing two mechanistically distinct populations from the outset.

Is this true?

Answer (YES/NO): YES